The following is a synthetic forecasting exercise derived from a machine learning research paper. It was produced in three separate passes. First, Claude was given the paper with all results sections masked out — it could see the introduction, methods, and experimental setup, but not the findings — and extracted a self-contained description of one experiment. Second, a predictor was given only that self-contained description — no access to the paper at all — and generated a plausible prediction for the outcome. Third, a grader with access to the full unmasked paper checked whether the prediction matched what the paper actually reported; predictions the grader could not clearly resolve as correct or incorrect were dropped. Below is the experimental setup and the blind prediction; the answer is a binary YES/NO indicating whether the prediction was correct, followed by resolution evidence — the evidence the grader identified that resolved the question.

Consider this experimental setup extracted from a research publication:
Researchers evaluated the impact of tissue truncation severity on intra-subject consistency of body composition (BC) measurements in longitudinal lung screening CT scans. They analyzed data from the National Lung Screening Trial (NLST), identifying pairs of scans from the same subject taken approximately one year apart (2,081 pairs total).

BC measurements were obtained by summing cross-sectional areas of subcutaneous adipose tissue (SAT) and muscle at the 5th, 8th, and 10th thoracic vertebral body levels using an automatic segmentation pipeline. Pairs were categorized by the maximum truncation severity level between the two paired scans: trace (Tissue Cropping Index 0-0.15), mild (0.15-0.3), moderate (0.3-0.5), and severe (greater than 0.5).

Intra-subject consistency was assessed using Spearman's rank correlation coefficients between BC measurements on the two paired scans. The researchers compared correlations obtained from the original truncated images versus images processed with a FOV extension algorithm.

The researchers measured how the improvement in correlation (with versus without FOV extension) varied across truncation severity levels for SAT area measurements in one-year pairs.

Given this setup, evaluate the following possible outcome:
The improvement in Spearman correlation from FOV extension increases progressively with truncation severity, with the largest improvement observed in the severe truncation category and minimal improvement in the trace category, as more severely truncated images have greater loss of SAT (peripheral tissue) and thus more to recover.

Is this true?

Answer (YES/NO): YES